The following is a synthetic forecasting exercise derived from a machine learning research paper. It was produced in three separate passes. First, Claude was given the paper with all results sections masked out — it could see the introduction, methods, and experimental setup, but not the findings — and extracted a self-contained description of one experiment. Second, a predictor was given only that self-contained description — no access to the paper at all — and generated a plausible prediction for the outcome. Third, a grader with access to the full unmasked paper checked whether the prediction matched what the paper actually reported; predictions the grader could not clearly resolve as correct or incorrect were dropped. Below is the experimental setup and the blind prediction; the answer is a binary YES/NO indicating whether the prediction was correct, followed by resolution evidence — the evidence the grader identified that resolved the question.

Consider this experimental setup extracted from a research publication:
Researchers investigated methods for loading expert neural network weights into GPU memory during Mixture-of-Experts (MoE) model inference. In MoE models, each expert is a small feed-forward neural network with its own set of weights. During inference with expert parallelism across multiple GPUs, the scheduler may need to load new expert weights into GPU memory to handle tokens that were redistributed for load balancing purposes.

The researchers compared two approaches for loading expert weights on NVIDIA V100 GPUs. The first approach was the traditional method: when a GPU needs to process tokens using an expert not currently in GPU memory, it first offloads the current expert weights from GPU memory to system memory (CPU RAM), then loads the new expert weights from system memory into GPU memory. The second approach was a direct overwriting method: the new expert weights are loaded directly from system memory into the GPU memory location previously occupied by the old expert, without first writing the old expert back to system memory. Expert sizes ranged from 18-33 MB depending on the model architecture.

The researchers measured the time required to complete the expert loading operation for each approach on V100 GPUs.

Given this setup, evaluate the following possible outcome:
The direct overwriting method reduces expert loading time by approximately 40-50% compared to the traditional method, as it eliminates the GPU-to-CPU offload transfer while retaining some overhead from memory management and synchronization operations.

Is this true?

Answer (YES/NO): NO